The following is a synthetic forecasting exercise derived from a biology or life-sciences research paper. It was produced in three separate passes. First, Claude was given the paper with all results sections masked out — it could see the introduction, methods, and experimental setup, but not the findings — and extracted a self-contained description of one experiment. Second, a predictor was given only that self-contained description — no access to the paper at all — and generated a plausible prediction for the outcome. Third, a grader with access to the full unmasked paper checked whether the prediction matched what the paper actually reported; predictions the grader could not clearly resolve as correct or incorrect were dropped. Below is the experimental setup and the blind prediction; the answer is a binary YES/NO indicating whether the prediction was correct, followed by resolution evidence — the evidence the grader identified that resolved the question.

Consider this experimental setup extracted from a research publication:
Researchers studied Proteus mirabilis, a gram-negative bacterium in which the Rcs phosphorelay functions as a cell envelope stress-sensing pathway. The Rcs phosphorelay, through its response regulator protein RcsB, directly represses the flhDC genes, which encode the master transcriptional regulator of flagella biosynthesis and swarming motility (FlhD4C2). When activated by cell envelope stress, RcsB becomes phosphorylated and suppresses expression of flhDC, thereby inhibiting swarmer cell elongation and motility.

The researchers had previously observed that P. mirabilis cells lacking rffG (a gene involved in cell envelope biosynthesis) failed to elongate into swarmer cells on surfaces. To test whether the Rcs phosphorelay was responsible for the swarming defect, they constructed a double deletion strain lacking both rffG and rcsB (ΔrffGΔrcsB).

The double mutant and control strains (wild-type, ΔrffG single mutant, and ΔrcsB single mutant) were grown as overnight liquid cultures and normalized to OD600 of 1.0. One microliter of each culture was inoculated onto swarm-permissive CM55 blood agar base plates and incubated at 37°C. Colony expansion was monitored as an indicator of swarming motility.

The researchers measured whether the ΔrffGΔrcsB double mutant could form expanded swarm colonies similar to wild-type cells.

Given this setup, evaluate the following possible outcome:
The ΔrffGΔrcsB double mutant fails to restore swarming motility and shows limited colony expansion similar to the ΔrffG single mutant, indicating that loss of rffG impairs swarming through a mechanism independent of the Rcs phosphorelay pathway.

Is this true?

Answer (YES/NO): NO